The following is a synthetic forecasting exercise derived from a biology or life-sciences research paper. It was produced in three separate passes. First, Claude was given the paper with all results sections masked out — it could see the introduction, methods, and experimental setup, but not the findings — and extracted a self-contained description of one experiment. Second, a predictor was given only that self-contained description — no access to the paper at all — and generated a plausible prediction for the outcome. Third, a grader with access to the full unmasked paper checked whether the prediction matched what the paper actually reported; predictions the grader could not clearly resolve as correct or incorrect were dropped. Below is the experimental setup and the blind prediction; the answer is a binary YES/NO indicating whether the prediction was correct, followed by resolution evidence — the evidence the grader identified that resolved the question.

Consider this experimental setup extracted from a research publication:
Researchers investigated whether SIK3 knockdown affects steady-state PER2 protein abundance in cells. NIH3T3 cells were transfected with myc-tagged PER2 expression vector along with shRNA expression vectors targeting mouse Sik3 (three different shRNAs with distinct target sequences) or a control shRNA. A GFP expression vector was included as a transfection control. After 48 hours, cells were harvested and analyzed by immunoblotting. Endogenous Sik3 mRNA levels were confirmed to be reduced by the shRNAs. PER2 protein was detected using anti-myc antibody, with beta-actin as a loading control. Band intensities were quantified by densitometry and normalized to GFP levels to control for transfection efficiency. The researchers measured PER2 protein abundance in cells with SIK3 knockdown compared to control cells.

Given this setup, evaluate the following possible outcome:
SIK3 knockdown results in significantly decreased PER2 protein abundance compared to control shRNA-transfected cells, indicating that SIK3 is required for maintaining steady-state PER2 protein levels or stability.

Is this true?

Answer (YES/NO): NO